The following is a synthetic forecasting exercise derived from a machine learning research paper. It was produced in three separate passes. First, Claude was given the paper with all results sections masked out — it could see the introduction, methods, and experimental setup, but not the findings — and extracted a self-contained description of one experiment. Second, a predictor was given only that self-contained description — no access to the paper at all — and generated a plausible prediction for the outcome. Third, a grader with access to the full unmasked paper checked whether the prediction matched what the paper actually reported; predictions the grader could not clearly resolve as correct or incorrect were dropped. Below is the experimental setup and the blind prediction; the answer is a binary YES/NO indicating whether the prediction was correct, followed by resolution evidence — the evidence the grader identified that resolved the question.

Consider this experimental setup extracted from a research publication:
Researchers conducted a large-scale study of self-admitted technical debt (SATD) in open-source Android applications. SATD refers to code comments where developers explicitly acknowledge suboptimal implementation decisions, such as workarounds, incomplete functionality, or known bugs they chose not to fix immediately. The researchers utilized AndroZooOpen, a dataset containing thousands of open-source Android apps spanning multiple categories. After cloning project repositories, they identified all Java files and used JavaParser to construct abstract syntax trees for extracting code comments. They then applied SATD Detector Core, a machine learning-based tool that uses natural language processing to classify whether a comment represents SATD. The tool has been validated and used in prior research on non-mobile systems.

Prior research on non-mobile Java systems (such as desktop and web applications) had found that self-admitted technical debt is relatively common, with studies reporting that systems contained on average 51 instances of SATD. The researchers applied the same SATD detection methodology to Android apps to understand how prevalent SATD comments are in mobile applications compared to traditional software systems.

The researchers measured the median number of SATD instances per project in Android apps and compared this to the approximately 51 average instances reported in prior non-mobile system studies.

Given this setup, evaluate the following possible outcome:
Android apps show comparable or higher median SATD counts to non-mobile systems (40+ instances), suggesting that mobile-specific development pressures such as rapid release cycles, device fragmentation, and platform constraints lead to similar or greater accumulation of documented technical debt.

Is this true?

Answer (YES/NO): NO